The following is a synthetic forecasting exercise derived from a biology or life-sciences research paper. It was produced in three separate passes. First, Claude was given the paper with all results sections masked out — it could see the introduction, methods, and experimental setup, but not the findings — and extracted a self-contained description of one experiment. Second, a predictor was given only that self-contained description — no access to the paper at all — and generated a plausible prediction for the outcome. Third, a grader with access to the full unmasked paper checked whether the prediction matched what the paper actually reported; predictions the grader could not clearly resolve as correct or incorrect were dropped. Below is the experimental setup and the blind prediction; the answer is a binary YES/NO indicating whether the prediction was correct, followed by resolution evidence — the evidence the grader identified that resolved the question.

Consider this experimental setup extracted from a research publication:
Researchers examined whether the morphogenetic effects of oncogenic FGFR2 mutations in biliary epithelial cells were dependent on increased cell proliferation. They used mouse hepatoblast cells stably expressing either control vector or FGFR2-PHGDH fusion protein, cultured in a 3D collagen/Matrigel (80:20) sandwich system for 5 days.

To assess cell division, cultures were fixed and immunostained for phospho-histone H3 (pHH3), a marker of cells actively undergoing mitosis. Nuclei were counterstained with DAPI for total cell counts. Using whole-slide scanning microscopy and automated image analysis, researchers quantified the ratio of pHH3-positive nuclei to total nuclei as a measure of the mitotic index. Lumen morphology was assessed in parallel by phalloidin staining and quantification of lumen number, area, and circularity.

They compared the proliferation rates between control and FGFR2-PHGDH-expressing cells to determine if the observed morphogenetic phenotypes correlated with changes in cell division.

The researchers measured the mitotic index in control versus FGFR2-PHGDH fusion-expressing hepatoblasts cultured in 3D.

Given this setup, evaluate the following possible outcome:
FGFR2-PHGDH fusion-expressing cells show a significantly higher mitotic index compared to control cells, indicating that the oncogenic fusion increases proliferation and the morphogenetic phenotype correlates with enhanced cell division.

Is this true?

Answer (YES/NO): NO